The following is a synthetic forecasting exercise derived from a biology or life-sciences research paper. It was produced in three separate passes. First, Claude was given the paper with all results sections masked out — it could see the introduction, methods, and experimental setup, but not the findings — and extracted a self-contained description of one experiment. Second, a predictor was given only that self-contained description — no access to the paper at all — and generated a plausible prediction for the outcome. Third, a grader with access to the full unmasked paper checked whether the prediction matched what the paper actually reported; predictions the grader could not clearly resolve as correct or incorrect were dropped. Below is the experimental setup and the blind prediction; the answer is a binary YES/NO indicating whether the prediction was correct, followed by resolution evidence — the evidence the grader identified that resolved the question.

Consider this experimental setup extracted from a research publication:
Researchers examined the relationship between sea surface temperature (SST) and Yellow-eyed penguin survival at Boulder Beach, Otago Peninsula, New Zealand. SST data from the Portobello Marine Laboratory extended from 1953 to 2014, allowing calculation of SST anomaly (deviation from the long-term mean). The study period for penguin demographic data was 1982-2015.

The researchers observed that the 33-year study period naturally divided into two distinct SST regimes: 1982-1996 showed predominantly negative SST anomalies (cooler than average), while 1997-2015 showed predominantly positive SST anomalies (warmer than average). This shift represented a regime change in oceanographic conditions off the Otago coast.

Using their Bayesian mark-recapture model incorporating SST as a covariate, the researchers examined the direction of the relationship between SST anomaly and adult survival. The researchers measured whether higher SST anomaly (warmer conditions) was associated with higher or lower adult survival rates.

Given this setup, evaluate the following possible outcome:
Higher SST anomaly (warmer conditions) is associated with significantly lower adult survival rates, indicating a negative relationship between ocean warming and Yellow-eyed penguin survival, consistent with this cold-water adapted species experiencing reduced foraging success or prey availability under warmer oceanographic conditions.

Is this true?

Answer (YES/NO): YES